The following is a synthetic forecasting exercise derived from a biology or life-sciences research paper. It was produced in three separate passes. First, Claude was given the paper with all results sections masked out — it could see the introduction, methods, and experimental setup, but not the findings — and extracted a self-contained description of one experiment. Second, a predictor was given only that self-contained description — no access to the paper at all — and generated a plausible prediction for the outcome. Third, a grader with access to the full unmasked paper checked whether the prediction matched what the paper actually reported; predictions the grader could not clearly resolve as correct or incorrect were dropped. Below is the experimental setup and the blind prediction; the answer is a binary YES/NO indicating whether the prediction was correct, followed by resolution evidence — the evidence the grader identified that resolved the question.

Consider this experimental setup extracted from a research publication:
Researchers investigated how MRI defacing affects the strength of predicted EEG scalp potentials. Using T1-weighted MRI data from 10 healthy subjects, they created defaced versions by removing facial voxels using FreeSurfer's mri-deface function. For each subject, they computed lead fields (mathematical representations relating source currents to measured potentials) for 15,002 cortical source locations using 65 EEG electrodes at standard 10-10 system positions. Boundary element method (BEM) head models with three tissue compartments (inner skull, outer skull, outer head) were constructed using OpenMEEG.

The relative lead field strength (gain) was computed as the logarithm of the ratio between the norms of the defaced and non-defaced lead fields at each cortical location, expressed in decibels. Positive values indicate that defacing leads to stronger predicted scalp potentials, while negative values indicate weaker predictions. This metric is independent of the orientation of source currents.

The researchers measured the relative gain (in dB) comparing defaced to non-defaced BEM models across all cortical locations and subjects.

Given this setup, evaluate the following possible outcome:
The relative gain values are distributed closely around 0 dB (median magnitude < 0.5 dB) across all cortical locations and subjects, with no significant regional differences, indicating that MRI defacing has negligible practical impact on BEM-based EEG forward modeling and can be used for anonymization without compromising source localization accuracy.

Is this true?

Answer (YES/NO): NO